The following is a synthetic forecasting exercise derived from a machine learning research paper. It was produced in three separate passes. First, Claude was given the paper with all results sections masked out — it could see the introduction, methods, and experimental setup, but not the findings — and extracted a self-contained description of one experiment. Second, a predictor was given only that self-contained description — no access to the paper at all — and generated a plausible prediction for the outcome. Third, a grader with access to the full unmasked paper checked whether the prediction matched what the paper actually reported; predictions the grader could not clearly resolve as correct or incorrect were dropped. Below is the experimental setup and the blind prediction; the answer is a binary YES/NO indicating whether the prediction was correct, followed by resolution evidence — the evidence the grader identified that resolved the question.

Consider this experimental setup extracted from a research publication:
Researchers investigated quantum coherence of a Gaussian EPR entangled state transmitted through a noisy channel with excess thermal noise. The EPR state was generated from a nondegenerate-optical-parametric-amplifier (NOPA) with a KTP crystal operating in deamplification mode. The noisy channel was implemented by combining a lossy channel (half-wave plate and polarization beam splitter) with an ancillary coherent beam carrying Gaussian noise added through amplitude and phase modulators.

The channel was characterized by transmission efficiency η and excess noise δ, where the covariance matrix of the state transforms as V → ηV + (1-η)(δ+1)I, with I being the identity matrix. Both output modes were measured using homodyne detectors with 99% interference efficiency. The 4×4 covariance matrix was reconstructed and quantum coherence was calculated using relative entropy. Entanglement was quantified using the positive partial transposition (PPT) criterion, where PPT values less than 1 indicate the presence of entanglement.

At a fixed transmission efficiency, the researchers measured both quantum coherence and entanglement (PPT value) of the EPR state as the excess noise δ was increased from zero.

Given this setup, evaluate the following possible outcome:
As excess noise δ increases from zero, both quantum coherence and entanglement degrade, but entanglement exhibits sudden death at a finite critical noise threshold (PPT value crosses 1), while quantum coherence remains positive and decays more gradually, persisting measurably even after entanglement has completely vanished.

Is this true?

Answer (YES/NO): YES